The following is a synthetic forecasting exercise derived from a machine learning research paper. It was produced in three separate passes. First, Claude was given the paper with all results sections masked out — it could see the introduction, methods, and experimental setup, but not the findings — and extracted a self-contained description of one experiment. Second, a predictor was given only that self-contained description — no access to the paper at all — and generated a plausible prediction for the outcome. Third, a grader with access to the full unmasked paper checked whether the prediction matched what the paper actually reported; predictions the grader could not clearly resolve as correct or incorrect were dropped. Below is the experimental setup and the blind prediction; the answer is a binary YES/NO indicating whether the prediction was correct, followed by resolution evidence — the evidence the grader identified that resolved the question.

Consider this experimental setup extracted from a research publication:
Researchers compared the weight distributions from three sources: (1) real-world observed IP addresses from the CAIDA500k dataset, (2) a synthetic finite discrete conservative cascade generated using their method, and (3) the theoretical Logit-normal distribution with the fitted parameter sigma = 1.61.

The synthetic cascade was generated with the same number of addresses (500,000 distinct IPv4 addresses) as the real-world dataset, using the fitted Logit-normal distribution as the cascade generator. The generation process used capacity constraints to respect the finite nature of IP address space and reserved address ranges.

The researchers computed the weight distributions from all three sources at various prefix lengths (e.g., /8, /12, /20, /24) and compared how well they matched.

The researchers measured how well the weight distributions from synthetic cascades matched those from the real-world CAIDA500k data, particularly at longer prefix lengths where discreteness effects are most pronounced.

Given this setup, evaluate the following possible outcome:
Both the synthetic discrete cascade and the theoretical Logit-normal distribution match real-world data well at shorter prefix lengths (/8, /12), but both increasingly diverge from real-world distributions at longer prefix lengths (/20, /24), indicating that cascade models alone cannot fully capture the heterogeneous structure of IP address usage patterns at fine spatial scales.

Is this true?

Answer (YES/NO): NO